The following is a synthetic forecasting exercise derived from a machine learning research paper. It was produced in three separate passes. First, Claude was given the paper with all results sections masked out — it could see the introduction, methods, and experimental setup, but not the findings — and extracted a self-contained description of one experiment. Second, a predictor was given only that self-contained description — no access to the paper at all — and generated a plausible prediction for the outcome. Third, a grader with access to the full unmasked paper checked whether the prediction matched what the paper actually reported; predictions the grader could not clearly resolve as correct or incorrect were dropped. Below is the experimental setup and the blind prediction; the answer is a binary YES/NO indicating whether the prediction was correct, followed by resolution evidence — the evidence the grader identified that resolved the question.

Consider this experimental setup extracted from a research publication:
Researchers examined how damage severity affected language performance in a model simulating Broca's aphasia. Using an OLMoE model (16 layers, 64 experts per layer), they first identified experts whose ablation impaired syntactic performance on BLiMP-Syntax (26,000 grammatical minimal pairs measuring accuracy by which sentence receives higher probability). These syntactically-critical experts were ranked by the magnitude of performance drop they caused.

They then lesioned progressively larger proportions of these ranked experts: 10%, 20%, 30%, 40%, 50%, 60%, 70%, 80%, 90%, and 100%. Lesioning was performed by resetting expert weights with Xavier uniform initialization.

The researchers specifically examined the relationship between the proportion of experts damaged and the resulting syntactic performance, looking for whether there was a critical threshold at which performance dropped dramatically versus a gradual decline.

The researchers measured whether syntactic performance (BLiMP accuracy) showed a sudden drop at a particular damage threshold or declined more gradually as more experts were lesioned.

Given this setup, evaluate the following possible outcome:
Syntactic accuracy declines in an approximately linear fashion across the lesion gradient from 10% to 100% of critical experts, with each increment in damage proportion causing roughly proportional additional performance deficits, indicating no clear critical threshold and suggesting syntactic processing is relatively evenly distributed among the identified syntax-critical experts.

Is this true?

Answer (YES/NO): NO